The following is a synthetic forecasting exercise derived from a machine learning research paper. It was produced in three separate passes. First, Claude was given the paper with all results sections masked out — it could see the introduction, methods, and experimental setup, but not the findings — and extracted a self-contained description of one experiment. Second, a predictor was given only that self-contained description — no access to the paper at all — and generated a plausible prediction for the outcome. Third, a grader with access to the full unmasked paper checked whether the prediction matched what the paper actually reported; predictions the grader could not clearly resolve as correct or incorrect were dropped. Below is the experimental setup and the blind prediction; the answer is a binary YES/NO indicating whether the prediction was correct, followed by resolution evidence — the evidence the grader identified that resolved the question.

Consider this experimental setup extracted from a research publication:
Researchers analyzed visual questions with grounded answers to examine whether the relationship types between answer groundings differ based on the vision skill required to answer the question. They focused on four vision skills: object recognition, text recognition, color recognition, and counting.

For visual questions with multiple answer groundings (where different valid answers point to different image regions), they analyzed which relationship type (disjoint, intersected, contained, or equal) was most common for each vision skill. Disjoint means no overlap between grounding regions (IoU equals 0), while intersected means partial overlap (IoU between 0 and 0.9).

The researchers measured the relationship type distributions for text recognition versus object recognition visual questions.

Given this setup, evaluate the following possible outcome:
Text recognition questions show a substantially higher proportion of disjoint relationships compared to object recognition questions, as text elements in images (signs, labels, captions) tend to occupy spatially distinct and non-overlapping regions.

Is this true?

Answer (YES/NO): NO